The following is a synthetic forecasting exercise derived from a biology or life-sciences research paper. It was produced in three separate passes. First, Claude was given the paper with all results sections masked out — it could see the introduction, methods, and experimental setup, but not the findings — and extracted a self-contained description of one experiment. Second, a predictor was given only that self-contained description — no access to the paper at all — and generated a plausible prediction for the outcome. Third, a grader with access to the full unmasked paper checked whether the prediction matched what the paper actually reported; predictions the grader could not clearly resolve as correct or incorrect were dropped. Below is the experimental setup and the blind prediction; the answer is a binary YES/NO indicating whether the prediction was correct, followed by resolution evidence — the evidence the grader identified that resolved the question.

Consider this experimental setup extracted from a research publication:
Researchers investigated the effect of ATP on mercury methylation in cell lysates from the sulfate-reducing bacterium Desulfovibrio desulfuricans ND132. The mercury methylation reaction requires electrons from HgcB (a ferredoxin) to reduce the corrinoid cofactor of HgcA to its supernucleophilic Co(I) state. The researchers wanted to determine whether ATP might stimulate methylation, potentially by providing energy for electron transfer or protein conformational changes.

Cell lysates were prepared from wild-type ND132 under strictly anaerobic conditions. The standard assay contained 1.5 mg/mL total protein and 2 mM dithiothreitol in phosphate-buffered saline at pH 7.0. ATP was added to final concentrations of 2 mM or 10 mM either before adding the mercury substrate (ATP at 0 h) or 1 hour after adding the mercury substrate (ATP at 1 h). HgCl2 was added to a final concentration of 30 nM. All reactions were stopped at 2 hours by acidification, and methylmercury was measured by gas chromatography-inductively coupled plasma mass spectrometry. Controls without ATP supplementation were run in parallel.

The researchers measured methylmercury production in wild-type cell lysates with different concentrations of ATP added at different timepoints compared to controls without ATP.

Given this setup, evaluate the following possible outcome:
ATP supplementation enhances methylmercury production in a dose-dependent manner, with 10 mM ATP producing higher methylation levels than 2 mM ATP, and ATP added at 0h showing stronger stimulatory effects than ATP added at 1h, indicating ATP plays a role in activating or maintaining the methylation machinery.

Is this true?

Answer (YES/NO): NO